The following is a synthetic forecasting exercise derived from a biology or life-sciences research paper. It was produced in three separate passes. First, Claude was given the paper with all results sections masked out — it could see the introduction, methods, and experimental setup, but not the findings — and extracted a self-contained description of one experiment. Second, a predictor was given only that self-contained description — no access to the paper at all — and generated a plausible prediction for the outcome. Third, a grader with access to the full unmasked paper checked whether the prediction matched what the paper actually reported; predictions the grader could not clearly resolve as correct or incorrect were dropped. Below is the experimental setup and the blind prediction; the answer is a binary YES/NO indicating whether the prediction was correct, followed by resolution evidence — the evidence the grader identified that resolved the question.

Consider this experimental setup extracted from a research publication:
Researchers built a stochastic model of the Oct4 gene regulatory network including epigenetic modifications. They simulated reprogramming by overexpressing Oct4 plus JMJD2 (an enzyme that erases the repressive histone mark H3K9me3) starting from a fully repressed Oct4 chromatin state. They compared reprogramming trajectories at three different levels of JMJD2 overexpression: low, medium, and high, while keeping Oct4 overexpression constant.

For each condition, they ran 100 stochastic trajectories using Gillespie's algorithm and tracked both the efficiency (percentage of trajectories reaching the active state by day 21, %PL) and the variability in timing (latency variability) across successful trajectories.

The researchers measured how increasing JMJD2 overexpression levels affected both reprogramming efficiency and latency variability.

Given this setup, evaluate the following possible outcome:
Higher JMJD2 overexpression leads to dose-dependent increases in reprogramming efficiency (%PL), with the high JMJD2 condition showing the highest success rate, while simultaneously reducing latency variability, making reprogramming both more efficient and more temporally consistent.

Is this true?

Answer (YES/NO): YES